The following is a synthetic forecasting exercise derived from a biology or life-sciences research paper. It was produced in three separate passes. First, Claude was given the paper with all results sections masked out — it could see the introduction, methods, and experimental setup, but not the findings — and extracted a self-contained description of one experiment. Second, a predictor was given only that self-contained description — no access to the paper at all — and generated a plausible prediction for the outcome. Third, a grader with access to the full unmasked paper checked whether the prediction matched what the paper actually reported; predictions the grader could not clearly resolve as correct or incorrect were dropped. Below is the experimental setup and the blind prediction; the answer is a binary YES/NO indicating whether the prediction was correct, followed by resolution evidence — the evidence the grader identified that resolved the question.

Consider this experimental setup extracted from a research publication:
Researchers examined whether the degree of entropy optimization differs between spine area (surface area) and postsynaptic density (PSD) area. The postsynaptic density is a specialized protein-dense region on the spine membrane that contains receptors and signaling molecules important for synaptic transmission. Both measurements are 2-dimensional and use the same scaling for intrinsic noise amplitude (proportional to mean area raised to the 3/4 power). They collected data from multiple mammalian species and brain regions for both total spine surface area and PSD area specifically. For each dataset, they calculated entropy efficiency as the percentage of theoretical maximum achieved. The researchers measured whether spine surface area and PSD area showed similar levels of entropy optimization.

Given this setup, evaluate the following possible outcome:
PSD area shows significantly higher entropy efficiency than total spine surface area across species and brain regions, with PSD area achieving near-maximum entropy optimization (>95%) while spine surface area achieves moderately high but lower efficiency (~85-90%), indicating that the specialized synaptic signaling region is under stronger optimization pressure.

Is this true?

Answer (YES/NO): NO